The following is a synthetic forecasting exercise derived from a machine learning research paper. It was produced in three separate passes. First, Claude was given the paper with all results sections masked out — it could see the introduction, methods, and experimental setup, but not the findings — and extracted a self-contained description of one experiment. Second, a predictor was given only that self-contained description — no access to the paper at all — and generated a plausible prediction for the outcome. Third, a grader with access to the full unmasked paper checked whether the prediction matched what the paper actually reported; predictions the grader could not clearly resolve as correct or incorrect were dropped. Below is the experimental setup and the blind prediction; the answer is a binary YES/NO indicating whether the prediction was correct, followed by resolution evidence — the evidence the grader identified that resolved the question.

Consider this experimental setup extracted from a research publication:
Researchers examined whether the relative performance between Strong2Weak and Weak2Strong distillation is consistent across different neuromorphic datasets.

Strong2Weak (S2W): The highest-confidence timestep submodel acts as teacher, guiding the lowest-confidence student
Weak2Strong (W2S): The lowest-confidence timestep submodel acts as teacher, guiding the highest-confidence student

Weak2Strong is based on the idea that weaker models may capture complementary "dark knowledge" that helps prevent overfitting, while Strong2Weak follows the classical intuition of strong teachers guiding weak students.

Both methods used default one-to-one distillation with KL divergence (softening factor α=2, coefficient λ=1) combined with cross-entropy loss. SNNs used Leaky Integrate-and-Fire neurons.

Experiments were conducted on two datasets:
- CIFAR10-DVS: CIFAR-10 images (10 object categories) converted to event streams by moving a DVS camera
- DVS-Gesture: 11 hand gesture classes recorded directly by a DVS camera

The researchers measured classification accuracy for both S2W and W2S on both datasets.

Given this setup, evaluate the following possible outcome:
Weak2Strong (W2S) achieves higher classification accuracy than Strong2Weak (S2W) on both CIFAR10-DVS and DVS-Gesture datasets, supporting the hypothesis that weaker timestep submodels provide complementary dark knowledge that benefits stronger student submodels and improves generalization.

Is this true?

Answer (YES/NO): NO